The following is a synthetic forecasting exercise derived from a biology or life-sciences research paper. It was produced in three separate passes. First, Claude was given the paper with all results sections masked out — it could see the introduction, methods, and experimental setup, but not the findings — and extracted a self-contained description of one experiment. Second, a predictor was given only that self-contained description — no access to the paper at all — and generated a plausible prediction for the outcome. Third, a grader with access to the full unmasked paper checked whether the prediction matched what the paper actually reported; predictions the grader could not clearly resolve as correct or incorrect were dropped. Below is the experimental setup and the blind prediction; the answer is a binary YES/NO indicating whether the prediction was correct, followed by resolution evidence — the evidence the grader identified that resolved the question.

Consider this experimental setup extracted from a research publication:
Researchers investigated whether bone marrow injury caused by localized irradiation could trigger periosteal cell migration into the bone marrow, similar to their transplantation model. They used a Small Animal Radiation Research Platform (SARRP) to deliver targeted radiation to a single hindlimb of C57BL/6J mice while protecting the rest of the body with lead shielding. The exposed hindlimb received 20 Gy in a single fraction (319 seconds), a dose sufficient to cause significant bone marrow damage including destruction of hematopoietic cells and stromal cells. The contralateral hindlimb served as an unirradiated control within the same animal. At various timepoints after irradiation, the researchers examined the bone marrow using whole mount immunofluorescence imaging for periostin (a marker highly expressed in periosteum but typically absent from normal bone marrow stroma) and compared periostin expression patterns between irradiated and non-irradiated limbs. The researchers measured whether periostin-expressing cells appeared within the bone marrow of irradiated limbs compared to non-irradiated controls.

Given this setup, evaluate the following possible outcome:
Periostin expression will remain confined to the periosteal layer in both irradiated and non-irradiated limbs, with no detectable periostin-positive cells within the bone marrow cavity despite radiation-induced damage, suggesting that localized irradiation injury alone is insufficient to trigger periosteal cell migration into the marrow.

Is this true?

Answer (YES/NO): YES